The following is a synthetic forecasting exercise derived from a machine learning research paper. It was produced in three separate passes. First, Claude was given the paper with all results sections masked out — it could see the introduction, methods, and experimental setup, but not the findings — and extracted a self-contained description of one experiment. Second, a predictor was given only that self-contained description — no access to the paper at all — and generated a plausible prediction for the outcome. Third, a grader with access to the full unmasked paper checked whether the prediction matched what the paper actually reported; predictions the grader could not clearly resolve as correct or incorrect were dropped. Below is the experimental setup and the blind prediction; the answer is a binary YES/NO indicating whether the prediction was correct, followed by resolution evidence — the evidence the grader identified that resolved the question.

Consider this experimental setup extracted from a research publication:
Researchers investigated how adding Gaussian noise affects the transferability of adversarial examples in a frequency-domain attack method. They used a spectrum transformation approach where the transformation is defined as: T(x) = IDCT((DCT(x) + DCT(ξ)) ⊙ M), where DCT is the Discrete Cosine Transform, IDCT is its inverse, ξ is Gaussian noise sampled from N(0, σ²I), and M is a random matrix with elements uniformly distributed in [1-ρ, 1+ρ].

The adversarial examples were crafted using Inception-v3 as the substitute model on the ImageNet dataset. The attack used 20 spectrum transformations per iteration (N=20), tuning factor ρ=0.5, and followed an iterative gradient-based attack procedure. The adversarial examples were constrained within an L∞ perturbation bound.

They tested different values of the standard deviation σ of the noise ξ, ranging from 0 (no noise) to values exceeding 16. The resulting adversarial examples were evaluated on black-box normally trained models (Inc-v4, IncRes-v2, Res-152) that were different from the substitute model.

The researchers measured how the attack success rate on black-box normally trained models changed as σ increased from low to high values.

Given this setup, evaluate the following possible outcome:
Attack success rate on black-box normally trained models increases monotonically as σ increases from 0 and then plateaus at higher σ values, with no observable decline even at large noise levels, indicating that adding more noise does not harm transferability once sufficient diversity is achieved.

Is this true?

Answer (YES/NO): NO